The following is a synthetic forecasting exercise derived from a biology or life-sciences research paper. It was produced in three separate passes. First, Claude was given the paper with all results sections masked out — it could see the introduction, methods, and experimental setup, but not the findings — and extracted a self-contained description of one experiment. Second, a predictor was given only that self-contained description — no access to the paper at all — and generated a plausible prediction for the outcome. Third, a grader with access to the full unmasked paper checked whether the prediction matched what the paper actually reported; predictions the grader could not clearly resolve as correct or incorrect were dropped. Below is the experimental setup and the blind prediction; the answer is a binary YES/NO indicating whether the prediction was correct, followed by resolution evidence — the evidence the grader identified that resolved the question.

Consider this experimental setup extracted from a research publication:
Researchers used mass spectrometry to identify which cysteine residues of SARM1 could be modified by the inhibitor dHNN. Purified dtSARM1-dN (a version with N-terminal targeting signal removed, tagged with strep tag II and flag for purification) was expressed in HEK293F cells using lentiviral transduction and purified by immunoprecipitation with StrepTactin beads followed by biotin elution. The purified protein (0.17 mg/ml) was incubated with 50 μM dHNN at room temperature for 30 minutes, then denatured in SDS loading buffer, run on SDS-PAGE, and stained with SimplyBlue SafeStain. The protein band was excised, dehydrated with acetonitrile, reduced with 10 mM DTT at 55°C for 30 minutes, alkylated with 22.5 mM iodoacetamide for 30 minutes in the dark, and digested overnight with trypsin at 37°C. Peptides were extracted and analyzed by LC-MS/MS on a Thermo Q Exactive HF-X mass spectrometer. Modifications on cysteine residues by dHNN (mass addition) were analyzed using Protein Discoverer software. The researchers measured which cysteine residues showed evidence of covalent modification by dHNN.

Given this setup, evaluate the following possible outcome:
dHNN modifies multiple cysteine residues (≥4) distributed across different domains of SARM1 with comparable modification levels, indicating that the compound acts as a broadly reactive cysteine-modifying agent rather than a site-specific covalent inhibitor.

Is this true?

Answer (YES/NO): NO